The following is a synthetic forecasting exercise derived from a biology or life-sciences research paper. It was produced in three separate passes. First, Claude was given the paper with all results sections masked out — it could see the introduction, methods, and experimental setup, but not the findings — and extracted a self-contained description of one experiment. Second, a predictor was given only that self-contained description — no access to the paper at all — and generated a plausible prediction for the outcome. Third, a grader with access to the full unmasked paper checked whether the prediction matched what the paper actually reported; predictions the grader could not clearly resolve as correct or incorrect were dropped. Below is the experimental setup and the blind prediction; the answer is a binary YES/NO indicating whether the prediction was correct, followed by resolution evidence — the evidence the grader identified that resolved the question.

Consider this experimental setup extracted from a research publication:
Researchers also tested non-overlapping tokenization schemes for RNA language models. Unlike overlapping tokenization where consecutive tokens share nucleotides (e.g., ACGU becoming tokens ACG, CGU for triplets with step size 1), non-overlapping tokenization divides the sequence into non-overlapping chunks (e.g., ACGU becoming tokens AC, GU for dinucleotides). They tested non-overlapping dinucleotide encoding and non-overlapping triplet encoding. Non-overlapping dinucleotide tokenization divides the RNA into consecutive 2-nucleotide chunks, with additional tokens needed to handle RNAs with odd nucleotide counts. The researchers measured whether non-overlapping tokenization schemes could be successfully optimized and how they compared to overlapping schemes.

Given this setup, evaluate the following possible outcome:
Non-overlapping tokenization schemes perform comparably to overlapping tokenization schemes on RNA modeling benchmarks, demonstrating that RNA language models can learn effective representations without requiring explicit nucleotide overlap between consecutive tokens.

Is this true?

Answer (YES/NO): NO